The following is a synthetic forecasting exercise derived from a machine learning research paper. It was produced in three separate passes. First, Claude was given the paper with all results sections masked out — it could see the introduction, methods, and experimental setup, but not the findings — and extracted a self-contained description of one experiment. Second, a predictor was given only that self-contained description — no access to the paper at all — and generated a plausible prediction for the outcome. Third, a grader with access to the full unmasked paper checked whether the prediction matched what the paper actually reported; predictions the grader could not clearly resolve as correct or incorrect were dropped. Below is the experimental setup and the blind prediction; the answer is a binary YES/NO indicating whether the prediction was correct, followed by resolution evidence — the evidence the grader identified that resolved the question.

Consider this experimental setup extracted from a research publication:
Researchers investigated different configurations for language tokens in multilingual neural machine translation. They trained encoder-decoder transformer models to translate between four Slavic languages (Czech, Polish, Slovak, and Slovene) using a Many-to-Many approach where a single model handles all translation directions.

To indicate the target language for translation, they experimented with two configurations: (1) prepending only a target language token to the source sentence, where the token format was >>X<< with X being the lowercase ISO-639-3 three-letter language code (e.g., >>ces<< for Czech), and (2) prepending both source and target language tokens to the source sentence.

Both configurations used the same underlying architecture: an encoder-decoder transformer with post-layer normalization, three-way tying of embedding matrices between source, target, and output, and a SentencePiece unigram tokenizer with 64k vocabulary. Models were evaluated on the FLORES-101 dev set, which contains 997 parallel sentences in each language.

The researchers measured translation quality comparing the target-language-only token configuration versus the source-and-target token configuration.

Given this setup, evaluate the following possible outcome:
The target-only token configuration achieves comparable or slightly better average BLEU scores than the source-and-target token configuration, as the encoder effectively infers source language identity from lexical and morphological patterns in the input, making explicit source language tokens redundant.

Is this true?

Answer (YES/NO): YES